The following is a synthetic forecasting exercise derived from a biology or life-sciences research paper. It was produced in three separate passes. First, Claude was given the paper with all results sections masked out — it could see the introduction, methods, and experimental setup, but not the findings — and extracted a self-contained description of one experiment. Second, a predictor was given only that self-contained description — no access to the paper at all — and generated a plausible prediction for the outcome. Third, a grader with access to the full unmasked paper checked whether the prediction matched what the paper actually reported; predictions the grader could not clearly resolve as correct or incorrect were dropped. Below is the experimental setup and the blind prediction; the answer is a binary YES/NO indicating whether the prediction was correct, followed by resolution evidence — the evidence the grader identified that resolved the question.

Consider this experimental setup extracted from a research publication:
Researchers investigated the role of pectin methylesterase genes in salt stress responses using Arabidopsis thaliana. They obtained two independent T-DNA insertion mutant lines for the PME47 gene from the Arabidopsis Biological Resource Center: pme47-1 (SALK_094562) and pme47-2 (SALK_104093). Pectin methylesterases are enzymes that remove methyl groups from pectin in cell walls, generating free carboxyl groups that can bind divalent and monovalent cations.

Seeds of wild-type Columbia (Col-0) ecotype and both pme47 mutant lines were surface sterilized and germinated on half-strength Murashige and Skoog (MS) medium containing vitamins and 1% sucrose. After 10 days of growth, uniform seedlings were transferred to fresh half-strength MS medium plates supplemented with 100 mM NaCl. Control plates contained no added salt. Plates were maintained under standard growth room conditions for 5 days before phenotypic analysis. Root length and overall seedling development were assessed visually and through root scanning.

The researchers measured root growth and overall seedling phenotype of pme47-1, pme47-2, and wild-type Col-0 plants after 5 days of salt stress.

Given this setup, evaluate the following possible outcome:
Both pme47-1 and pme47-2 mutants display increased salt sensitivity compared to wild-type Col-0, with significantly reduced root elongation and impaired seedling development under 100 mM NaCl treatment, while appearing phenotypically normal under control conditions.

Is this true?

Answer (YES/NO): NO